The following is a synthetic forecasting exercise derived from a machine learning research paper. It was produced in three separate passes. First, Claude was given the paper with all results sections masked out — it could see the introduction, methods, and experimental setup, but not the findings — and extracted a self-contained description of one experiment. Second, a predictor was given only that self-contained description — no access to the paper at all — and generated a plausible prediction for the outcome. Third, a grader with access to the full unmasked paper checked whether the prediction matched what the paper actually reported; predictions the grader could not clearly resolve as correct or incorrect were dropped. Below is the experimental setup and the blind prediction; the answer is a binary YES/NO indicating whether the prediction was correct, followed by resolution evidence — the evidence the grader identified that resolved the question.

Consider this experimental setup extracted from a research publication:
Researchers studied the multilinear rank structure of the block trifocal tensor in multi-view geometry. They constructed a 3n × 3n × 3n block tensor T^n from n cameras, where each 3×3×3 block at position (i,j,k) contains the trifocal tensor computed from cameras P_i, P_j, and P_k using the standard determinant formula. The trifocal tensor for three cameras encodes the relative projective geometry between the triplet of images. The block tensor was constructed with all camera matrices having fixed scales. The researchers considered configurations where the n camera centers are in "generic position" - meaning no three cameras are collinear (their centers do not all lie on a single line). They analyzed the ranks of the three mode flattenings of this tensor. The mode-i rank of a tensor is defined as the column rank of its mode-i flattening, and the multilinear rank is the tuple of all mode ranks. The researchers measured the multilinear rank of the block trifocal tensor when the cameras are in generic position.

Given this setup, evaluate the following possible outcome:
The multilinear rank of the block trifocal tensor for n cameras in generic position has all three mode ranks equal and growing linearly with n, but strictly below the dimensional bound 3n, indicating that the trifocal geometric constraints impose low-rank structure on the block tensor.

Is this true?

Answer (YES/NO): NO